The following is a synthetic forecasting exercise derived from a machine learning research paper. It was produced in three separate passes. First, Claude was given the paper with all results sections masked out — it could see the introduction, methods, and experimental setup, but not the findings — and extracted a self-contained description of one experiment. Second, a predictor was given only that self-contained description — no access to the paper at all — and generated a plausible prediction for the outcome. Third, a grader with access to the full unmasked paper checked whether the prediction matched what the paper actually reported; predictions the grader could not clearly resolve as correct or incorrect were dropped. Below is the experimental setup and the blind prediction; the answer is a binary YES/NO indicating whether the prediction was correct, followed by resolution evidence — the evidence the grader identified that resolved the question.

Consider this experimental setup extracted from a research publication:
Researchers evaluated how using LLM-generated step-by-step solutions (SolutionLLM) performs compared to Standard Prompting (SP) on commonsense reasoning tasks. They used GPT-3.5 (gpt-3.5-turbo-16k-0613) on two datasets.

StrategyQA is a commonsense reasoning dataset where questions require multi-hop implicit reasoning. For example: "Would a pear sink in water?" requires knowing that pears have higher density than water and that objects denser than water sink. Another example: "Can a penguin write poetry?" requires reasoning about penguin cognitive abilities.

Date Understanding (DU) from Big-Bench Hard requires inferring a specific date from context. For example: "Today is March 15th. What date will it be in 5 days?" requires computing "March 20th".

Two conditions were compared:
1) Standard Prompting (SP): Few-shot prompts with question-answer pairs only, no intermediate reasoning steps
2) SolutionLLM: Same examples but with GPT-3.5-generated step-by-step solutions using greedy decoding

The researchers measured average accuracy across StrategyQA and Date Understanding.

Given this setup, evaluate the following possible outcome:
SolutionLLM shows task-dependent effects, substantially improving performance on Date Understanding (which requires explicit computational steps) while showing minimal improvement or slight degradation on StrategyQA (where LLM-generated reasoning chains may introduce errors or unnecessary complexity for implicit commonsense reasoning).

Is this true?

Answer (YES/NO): NO